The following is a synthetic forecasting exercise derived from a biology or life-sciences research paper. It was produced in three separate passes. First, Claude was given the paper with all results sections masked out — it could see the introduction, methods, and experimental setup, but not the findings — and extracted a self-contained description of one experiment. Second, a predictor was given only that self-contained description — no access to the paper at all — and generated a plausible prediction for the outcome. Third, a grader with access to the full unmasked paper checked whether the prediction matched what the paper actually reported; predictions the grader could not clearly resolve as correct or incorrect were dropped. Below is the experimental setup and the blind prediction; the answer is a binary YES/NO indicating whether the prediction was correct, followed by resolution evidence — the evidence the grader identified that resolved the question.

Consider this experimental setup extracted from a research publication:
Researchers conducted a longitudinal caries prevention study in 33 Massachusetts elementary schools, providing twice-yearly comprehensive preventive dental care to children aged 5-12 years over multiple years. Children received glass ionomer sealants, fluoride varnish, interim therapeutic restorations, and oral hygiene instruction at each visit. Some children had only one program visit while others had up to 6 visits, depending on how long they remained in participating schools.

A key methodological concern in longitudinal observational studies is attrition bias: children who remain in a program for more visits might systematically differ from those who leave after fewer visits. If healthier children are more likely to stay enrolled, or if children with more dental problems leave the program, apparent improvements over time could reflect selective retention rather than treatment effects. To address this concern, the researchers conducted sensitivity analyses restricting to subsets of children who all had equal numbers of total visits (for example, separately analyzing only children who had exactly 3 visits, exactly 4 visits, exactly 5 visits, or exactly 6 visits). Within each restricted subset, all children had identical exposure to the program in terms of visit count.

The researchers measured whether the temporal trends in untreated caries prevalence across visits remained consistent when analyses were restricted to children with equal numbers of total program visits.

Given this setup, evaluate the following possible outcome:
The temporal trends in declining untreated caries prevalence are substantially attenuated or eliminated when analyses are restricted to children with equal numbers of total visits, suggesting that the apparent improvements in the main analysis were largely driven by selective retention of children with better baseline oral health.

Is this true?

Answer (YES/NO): NO